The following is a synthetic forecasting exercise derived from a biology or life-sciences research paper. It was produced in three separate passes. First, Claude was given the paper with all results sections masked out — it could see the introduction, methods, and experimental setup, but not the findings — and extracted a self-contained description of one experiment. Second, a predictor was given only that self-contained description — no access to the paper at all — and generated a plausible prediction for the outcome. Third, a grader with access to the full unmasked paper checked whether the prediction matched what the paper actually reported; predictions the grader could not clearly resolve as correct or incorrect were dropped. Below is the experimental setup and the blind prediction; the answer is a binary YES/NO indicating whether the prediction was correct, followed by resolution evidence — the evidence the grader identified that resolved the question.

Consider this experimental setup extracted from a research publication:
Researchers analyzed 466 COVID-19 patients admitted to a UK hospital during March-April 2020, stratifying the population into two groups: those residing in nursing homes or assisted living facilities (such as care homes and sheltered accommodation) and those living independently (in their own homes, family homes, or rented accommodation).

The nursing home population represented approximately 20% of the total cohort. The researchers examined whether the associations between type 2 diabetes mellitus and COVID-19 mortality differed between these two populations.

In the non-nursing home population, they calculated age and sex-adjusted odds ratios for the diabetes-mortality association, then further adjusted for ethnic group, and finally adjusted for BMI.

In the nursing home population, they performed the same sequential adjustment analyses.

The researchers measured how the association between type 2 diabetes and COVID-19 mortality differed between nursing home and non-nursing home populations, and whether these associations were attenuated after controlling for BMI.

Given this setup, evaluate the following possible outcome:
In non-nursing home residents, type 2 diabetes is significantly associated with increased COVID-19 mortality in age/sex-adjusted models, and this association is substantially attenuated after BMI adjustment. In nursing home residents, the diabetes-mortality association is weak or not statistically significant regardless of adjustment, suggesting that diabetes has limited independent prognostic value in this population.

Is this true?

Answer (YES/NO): YES